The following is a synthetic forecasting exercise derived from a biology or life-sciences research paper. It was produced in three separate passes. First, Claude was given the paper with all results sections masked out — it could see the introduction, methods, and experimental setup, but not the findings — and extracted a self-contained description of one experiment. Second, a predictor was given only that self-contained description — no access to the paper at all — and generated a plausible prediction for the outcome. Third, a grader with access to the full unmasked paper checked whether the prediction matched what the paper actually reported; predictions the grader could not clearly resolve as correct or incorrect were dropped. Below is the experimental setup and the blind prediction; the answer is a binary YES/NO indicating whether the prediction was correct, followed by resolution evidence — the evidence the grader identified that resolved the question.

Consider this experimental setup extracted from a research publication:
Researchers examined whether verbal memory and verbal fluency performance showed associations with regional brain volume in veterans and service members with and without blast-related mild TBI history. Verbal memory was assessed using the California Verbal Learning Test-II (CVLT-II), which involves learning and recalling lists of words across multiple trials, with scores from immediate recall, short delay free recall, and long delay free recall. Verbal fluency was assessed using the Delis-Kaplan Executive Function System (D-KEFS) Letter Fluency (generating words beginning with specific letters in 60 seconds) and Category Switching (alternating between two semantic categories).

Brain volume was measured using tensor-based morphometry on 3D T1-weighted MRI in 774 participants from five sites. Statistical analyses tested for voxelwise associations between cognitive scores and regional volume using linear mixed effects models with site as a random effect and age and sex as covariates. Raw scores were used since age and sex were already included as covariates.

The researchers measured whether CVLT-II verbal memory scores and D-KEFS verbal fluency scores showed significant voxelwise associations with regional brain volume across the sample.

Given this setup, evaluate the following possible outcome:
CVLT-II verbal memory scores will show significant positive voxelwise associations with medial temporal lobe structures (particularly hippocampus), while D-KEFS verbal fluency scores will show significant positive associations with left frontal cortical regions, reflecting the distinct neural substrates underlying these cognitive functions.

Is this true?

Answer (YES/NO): NO